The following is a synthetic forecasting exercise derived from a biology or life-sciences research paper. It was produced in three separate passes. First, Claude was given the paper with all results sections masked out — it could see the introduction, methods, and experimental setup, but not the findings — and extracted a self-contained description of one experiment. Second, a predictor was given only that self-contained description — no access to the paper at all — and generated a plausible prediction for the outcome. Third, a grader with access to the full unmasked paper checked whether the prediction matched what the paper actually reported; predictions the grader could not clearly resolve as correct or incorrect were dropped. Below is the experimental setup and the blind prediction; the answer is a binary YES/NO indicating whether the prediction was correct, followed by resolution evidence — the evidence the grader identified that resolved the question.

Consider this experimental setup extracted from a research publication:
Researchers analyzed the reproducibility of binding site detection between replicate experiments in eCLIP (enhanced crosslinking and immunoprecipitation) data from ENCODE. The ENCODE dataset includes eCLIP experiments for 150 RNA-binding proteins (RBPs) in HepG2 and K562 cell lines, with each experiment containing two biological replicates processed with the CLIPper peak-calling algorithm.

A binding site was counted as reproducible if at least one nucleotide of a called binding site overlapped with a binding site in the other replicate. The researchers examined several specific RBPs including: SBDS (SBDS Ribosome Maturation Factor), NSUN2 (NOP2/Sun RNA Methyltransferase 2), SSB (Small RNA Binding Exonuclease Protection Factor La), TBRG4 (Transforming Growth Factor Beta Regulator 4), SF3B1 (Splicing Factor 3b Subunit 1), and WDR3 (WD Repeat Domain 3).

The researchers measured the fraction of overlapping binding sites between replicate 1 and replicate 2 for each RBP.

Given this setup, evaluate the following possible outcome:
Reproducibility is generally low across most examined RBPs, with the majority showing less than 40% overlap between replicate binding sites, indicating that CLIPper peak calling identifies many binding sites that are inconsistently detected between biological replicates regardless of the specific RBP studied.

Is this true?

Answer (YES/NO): NO